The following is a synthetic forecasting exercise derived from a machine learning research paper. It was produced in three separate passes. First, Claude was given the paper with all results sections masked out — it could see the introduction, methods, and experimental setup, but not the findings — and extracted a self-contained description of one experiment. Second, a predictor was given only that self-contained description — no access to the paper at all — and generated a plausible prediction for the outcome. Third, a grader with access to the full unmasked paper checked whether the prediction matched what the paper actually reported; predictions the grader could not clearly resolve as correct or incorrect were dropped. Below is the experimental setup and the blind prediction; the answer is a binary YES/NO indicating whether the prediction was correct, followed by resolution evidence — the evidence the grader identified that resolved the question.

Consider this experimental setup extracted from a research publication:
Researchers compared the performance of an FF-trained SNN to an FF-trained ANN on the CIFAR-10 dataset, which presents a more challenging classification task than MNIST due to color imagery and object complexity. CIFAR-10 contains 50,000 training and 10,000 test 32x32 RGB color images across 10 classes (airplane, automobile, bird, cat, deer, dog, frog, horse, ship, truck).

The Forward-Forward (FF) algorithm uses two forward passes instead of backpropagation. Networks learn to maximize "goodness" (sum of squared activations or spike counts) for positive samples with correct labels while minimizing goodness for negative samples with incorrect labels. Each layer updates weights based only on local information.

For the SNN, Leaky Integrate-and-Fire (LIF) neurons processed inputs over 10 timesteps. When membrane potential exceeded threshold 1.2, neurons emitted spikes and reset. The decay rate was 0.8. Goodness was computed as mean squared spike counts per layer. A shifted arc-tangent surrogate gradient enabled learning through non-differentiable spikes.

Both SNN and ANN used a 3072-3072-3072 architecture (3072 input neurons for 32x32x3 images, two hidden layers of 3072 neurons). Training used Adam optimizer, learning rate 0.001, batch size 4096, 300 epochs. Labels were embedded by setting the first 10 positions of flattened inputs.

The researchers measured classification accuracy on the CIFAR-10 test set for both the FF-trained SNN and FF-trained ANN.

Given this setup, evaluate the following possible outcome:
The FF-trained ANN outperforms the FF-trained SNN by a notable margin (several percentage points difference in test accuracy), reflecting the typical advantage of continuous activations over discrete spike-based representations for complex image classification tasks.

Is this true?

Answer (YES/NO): NO